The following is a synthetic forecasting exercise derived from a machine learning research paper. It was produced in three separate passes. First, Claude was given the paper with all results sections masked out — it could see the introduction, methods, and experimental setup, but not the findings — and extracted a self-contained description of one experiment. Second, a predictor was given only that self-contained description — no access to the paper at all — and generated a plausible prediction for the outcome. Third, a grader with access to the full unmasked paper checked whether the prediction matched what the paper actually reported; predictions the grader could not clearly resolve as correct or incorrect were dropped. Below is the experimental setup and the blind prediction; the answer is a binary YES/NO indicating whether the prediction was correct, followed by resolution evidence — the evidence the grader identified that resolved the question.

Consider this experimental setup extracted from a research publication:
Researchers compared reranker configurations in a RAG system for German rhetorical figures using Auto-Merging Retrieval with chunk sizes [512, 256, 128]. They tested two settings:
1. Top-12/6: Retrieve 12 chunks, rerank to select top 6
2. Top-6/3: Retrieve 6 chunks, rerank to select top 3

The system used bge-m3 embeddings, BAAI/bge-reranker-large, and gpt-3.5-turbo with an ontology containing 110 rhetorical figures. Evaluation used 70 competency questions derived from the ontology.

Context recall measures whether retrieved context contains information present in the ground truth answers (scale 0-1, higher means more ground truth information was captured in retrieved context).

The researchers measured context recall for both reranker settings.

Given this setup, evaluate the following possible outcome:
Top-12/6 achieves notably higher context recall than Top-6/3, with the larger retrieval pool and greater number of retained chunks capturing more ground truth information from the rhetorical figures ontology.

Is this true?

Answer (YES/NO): NO